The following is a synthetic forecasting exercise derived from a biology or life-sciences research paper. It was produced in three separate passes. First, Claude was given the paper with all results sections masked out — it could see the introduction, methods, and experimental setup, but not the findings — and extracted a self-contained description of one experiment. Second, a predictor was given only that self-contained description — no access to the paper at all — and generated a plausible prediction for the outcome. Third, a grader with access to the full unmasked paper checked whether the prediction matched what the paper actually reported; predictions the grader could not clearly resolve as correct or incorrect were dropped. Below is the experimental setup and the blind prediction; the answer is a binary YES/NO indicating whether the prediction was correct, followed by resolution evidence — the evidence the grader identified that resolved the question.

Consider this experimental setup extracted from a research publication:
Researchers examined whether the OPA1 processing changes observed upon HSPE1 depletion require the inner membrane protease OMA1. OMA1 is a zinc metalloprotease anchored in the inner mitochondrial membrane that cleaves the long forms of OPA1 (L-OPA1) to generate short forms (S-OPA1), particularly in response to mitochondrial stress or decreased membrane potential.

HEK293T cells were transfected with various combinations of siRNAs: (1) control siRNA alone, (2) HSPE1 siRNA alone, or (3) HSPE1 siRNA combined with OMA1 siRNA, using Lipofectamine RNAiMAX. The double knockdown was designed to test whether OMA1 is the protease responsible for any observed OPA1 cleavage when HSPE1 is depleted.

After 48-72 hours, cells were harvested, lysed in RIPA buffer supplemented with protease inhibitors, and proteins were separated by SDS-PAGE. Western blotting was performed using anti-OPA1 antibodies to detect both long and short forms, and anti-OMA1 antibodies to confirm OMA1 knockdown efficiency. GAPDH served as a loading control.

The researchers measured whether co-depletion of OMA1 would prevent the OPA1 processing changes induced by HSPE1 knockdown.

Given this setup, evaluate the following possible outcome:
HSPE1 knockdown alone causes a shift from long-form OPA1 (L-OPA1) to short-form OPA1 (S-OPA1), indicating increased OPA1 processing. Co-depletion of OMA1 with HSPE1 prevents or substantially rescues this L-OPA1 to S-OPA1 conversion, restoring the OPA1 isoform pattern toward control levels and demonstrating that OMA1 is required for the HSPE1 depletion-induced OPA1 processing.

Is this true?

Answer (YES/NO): NO